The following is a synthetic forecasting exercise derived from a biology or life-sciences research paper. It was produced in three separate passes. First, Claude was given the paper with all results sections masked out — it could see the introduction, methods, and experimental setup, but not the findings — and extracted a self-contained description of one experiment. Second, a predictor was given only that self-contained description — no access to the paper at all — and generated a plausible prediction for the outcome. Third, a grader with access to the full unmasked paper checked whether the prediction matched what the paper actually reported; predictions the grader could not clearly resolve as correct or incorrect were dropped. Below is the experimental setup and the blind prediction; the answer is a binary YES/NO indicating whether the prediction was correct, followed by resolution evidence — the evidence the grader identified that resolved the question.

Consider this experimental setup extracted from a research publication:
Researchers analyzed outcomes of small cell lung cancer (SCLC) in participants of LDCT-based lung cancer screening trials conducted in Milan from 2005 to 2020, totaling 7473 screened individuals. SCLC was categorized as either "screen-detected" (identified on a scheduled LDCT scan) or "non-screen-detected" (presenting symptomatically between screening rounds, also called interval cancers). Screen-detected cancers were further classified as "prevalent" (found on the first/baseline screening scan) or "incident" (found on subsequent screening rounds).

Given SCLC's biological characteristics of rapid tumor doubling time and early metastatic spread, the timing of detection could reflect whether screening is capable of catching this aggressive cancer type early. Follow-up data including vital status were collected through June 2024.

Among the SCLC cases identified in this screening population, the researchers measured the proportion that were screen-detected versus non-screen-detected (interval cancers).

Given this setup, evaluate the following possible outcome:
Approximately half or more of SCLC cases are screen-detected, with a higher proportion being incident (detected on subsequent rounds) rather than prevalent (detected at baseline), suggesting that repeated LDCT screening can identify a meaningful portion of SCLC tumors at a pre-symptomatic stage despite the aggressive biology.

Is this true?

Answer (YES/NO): YES